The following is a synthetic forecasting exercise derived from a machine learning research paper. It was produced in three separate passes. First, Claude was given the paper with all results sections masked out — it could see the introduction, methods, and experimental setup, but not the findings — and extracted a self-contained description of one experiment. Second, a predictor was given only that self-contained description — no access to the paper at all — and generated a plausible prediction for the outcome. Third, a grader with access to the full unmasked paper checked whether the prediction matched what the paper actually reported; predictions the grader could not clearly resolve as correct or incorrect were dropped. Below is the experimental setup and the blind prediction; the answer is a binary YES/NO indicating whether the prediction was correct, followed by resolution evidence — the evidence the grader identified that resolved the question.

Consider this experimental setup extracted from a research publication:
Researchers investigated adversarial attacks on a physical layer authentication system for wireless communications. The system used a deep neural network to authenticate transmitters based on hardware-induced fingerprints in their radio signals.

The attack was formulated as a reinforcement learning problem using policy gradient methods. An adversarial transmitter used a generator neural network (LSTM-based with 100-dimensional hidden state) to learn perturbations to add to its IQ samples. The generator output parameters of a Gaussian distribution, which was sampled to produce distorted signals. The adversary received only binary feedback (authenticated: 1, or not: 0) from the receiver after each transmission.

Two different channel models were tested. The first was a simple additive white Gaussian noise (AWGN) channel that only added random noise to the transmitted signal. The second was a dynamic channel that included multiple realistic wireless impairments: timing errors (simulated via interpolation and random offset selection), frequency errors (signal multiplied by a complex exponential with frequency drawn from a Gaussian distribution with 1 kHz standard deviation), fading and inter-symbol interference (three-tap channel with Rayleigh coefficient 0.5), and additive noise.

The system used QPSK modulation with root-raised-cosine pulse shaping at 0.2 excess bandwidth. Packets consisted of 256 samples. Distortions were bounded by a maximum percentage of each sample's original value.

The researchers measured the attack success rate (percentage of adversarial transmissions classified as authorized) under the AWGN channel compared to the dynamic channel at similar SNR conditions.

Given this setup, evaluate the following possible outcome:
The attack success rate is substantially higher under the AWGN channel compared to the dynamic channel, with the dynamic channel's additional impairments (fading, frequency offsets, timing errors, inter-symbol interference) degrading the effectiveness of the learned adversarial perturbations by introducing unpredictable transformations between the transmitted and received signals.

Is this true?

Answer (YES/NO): NO